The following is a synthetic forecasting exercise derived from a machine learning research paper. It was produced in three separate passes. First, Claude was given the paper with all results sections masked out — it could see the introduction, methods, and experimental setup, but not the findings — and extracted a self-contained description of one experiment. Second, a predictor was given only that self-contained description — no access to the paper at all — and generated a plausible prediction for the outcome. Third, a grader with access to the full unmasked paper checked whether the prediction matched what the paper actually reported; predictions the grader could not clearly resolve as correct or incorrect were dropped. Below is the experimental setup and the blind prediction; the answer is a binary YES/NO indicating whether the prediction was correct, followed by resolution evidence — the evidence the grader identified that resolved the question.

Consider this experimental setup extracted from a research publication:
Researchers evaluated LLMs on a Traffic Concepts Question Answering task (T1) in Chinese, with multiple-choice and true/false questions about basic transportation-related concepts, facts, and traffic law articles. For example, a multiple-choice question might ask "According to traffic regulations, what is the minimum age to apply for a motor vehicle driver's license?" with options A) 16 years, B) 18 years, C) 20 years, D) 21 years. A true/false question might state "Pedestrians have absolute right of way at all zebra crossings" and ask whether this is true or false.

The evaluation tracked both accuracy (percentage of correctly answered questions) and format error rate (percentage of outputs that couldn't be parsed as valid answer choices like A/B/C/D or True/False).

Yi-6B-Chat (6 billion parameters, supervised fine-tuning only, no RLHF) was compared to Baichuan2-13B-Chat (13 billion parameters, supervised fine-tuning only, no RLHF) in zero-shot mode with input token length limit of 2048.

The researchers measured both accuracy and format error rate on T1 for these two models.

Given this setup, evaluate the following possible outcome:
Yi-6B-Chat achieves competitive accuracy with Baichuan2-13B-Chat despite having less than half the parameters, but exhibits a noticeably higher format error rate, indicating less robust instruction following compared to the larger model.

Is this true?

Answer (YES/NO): NO